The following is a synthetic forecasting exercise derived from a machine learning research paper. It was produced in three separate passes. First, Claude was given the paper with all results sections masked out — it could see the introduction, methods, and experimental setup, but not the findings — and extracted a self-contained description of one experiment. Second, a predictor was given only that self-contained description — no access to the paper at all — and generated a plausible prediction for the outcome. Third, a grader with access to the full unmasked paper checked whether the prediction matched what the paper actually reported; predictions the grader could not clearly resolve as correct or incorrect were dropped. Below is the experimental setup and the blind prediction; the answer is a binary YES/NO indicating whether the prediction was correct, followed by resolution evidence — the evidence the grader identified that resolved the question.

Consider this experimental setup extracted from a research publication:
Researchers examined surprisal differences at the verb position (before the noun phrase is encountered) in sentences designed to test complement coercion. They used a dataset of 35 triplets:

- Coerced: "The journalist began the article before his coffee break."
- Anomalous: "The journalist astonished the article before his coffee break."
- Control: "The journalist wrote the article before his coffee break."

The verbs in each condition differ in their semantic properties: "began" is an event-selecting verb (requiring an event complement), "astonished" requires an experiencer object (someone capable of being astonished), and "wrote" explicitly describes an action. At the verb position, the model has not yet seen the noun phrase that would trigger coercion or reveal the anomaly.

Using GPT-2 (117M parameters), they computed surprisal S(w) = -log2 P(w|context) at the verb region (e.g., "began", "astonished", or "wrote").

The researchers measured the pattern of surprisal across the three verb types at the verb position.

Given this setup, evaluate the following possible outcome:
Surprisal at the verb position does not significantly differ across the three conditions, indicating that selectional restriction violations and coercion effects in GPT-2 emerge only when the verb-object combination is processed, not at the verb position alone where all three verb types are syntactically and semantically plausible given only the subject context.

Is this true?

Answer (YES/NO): NO